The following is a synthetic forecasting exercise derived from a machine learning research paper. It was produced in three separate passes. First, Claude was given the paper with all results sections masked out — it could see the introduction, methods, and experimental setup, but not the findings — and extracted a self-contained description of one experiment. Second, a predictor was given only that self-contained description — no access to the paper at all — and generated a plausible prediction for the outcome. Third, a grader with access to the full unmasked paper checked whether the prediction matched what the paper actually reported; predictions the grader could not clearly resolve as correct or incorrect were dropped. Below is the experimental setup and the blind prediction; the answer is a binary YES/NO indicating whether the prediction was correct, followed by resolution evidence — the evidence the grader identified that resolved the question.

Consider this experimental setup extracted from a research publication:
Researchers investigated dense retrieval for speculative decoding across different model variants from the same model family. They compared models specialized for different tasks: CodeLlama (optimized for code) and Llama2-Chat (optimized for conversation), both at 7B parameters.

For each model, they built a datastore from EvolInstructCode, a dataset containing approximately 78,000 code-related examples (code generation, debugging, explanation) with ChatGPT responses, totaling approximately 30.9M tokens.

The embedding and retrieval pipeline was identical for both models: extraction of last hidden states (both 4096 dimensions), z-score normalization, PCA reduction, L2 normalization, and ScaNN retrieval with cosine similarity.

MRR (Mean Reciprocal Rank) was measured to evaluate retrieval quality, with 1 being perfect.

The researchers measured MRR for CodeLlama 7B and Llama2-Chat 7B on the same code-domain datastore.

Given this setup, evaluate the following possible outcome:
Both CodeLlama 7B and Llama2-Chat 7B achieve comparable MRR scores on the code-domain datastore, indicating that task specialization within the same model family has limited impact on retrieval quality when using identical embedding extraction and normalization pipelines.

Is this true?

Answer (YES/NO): YES